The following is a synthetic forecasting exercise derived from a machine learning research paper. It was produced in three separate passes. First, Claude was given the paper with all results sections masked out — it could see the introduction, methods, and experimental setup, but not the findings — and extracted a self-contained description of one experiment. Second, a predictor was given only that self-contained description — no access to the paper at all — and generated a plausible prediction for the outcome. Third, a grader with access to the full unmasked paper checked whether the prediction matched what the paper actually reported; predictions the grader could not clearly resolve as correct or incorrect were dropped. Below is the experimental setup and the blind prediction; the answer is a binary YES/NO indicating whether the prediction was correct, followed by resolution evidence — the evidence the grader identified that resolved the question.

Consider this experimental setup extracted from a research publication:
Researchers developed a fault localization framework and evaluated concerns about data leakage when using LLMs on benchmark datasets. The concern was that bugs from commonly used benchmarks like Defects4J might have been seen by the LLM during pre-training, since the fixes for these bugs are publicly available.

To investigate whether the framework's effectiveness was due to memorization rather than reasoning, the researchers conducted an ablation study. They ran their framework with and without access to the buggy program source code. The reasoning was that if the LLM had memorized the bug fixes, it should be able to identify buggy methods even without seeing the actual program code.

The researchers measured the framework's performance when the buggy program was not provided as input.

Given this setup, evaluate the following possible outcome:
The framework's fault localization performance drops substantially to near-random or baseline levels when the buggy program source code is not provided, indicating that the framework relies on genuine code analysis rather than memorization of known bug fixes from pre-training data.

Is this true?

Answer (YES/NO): YES